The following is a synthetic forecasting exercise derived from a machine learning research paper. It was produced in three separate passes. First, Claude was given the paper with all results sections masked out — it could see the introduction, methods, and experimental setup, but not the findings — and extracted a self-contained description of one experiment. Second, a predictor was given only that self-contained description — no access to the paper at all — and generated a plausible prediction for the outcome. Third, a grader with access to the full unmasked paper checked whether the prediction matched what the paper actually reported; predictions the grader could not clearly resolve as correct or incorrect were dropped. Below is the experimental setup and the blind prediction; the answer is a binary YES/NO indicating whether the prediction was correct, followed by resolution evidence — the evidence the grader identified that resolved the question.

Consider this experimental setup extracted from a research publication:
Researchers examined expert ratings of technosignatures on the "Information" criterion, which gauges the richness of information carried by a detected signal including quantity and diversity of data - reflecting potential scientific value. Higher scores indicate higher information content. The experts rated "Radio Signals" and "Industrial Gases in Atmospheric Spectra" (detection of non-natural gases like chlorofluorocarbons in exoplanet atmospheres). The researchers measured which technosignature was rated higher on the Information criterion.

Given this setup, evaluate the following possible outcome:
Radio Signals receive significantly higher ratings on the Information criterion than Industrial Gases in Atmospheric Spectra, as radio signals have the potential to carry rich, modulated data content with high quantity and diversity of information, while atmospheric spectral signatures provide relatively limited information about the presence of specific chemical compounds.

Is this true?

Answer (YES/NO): YES